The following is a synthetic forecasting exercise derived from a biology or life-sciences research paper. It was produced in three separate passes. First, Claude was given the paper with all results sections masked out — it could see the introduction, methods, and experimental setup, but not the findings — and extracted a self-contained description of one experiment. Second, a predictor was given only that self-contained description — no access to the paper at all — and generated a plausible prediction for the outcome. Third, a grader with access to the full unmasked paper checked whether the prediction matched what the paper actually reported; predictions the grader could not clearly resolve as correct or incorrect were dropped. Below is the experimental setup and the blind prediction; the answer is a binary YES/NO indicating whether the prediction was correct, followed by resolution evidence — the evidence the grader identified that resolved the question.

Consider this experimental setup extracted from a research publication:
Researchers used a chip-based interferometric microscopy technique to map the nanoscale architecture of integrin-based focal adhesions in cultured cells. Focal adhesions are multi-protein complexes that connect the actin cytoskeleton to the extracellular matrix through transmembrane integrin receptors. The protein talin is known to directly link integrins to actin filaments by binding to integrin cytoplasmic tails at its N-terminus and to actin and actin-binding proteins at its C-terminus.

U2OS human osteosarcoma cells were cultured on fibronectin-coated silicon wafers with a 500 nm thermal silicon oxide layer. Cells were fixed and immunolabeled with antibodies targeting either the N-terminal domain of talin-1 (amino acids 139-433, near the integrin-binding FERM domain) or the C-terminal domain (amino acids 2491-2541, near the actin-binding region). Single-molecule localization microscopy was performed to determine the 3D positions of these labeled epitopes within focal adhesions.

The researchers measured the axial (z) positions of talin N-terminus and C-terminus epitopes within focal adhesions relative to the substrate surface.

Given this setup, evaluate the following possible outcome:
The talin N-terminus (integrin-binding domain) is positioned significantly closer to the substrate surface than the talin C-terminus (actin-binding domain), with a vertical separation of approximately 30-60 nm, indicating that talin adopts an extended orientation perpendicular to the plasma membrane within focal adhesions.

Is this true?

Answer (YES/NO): YES